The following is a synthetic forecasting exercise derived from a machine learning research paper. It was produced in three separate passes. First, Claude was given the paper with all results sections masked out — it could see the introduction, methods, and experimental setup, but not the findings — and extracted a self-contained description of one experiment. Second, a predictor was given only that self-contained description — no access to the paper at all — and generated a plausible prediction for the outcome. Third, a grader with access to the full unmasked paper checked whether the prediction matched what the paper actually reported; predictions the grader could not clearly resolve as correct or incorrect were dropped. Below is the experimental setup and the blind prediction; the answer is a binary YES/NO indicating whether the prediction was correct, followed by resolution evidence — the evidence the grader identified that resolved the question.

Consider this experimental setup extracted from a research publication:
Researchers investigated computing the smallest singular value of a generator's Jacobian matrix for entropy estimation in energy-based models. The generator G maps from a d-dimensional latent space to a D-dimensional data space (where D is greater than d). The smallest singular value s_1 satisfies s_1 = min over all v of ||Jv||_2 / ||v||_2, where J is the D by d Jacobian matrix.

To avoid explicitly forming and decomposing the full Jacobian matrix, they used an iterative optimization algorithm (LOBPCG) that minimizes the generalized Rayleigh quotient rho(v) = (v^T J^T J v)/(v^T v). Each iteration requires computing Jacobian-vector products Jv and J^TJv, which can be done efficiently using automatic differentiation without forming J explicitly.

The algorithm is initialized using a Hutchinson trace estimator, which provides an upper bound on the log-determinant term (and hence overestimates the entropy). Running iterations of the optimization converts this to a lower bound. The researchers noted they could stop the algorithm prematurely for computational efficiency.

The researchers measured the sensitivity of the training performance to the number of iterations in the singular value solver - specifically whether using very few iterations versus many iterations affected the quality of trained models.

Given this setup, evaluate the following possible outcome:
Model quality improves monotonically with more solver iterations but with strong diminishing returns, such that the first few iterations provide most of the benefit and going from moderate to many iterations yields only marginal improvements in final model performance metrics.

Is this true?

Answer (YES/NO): NO